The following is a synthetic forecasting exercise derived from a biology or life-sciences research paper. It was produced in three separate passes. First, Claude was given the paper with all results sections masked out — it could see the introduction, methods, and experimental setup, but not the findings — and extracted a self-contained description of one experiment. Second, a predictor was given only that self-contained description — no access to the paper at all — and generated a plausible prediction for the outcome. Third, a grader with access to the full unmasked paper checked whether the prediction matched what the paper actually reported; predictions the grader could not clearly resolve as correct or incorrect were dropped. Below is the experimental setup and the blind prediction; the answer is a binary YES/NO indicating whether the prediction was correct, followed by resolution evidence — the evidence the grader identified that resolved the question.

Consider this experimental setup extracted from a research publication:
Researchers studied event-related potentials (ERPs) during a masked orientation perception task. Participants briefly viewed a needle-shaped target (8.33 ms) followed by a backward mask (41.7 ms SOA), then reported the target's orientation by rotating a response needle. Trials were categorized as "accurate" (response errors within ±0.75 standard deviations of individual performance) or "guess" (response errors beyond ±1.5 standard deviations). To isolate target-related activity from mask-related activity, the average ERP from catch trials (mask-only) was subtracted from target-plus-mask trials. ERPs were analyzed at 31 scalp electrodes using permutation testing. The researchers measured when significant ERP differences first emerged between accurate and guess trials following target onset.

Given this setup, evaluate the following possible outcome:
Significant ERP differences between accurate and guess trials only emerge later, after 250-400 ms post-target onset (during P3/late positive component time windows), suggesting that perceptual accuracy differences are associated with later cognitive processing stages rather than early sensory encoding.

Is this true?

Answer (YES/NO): NO